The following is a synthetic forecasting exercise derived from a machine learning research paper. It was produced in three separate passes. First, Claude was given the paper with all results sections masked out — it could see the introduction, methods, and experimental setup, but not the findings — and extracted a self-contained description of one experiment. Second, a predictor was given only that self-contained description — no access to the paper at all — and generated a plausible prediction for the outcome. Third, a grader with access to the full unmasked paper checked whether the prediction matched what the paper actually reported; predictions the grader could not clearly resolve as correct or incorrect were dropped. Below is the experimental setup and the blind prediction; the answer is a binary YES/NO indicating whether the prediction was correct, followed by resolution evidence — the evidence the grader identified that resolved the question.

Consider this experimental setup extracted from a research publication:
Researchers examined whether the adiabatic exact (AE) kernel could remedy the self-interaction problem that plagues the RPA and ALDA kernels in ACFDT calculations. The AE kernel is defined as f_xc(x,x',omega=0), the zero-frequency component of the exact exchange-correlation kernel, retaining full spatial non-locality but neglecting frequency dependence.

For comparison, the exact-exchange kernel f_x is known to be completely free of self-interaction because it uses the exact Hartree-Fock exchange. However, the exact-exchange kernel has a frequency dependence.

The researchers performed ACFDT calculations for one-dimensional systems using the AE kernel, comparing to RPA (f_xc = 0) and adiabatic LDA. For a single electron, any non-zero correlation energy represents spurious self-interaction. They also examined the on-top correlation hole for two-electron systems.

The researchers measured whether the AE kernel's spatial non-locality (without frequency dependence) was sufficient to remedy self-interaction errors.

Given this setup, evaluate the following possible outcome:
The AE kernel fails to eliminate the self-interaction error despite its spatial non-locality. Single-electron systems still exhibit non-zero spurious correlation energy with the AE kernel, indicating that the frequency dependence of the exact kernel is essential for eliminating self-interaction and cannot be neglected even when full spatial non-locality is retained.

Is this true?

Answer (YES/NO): NO